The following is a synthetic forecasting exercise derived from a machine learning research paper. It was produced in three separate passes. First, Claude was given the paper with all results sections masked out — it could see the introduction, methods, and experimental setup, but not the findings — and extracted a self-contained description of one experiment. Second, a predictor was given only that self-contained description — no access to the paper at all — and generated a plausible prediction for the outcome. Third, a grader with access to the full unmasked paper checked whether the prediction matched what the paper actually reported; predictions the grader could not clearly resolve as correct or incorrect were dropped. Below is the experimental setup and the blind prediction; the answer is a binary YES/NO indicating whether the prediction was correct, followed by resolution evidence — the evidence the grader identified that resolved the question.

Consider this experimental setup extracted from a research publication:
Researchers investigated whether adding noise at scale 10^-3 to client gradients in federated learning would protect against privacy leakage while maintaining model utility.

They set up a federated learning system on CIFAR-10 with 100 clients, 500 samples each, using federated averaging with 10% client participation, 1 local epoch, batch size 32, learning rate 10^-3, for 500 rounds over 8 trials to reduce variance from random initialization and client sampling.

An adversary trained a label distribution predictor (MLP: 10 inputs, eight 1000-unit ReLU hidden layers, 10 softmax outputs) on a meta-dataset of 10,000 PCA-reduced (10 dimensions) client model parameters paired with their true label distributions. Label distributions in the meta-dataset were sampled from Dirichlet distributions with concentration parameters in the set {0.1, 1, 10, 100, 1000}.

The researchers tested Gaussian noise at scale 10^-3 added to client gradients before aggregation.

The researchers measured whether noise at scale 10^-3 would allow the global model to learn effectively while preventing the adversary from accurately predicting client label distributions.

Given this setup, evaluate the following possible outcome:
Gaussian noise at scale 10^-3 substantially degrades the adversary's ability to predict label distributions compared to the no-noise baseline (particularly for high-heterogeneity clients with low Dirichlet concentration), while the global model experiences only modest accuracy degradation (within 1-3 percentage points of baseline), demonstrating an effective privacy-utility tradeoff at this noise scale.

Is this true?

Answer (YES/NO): NO